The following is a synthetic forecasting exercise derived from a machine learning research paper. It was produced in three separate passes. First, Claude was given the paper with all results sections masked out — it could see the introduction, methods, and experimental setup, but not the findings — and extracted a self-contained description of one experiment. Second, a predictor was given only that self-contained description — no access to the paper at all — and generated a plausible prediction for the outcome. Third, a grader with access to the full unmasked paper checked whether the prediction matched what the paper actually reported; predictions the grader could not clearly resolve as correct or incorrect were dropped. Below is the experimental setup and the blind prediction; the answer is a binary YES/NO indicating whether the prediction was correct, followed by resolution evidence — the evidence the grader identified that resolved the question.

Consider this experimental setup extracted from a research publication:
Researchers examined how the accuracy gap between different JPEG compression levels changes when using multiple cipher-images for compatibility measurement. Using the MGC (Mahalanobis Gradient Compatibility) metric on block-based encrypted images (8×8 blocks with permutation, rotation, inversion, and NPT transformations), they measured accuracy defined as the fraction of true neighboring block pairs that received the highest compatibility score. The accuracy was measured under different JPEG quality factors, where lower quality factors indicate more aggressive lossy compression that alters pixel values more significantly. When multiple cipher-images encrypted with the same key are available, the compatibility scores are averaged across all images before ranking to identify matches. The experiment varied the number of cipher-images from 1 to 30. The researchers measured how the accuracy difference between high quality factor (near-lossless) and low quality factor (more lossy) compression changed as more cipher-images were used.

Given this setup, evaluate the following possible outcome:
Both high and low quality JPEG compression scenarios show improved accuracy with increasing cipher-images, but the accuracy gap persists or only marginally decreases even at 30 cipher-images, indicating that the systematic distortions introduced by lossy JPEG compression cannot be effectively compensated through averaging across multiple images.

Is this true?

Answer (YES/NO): NO